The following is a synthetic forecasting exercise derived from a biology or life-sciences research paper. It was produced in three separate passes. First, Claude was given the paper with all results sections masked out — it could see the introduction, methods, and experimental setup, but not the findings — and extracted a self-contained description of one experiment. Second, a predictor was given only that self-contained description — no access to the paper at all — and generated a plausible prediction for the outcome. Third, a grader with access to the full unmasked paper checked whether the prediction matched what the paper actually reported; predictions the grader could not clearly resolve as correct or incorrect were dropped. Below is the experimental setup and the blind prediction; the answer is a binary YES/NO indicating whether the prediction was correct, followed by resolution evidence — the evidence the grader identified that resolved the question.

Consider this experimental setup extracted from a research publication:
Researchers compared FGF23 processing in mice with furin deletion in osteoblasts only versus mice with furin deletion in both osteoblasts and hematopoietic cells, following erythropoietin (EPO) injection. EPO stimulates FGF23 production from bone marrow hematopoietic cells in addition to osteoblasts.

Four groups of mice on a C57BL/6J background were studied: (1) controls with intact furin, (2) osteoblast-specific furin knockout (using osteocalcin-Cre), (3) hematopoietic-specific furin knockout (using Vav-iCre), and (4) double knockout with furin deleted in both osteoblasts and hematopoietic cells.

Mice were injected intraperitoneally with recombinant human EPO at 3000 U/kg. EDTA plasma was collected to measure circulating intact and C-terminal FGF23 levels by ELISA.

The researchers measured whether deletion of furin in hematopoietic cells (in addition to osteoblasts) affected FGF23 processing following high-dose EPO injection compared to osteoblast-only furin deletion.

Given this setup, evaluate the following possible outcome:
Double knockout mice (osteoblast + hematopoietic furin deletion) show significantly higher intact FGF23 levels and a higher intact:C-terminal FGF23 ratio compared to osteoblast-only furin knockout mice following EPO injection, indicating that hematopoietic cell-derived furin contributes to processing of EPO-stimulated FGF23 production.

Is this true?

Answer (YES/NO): NO